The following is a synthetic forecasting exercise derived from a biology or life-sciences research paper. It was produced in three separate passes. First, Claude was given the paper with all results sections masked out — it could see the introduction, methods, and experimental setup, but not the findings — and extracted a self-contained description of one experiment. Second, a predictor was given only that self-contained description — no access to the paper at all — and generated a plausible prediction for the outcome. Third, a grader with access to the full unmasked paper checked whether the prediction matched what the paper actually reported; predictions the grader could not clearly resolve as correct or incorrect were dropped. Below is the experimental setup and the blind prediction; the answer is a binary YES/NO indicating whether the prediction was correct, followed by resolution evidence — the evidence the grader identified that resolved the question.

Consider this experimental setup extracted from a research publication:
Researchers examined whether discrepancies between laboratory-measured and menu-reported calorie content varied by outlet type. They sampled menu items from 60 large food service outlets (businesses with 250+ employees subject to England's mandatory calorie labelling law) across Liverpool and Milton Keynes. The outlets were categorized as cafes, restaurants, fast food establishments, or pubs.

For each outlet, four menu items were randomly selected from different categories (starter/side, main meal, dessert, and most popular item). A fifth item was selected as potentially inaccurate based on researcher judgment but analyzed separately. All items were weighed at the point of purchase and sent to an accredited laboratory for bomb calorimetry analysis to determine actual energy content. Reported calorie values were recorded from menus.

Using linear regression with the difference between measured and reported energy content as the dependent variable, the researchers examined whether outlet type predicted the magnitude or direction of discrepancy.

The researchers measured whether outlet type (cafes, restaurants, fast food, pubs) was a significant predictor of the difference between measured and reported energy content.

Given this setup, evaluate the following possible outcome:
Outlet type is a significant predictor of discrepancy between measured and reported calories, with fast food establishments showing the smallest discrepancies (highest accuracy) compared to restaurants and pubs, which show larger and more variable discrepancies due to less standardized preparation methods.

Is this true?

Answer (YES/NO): NO